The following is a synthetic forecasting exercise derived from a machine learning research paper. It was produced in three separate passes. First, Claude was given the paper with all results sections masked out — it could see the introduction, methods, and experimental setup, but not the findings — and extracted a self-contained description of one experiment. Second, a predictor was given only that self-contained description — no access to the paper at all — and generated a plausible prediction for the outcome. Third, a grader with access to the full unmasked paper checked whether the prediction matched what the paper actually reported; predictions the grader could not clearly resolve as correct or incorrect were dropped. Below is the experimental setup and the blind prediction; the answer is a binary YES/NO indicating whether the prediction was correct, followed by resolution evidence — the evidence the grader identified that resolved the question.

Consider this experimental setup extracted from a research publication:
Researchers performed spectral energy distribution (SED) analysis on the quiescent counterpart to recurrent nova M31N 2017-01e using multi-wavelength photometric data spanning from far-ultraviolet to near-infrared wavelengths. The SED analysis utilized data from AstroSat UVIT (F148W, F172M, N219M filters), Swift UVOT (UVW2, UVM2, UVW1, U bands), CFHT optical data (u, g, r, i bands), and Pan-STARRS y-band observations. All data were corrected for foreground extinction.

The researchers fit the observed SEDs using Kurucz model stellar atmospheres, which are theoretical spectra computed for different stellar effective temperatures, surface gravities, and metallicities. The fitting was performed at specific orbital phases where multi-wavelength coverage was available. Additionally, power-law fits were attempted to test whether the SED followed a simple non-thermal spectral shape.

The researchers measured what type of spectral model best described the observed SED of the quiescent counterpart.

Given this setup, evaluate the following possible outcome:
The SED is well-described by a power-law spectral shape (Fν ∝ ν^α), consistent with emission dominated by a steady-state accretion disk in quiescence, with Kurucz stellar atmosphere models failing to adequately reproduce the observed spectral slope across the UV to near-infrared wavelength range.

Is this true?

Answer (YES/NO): NO